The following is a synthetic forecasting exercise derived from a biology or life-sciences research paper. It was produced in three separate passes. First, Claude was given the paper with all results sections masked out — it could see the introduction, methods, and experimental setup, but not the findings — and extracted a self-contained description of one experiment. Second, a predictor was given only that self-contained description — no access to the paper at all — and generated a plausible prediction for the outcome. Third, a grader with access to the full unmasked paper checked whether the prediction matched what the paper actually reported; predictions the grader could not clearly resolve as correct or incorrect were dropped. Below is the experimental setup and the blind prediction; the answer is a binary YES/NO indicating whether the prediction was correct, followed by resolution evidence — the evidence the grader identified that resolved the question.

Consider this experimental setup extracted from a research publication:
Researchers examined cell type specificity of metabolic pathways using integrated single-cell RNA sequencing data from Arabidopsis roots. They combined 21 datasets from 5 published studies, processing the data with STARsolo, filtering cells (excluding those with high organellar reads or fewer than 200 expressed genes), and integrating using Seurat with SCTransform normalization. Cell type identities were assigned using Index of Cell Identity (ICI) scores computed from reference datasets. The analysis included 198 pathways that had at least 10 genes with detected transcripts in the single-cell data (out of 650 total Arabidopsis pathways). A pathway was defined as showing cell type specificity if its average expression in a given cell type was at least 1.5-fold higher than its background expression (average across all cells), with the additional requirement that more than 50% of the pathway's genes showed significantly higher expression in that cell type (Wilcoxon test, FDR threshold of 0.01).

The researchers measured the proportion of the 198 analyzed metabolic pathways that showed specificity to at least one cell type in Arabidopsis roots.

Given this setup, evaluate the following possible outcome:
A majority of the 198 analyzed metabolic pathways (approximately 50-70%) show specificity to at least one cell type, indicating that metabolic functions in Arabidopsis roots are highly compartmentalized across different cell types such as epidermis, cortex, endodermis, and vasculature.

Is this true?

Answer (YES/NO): NO